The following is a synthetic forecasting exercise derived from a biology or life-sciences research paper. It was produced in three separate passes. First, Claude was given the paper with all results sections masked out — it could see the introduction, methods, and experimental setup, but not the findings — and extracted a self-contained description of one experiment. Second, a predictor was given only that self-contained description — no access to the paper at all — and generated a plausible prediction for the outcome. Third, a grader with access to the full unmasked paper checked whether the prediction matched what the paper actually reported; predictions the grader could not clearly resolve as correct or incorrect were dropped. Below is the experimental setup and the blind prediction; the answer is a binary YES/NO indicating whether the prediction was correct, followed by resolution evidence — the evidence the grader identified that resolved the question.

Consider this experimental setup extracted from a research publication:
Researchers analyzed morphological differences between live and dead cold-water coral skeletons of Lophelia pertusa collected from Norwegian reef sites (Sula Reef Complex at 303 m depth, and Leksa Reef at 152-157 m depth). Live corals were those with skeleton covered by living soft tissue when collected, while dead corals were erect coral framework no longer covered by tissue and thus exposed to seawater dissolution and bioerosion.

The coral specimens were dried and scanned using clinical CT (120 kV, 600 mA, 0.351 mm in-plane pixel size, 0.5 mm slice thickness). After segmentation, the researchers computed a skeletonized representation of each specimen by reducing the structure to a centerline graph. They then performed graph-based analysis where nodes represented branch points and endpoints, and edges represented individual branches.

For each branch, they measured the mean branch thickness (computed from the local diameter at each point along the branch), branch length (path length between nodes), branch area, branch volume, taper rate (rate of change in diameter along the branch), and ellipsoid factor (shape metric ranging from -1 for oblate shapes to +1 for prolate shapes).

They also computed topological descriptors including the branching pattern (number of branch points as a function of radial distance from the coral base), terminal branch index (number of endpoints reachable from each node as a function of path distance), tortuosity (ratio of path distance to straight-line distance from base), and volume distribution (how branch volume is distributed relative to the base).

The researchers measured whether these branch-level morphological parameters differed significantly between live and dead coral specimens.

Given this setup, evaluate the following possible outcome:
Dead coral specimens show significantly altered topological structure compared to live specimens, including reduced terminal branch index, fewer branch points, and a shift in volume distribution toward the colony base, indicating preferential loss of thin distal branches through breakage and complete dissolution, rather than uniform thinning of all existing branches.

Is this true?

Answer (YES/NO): NO